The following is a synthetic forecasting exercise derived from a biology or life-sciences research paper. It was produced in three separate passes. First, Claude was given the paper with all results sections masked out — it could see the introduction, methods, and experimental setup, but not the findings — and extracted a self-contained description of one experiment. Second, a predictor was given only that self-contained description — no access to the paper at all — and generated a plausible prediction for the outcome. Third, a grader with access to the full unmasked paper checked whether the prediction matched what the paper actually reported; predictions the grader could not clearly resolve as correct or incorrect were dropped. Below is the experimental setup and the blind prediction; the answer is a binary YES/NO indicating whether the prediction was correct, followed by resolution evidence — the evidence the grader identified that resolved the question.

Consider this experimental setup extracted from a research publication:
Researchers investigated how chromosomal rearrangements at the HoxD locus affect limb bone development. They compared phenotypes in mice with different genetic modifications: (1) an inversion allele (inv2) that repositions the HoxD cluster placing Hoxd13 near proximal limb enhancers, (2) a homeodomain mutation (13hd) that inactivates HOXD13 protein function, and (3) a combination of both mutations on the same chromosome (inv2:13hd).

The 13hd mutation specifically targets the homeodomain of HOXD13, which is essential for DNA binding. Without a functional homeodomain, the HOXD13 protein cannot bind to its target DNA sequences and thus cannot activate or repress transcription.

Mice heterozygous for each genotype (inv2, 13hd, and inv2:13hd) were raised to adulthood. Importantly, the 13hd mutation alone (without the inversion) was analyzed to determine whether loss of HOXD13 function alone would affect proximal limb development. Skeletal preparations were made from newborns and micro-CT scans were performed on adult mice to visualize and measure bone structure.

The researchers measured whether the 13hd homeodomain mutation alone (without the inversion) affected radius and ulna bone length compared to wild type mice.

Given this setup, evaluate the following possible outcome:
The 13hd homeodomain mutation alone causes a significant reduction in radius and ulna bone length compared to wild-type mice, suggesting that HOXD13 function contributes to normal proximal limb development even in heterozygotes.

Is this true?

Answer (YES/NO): NO